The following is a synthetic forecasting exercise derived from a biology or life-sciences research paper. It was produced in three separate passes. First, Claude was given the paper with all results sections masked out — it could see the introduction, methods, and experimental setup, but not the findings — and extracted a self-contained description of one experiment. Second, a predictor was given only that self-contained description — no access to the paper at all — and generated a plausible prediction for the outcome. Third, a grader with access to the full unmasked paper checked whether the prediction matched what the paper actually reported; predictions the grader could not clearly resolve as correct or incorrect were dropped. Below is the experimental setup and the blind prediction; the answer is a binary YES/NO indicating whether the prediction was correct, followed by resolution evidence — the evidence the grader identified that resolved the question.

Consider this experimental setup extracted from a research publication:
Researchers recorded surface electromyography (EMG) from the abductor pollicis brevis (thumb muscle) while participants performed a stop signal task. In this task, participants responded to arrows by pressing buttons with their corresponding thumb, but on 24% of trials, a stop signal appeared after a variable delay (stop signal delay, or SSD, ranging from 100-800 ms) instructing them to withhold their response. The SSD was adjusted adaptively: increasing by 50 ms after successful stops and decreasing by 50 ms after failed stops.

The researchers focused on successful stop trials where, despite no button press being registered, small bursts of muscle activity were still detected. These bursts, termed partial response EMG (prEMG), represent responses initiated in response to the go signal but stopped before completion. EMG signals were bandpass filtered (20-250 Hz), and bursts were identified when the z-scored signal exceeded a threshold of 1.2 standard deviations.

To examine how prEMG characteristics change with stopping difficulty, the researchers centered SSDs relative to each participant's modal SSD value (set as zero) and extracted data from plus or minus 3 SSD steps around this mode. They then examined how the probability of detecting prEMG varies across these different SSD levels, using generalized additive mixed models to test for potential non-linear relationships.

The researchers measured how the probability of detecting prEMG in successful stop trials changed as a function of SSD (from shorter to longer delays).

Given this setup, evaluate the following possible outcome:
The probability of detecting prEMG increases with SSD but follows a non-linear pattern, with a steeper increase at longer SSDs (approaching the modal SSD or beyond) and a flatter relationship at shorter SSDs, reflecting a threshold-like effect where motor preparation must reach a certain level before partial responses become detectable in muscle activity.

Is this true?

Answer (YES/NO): NO